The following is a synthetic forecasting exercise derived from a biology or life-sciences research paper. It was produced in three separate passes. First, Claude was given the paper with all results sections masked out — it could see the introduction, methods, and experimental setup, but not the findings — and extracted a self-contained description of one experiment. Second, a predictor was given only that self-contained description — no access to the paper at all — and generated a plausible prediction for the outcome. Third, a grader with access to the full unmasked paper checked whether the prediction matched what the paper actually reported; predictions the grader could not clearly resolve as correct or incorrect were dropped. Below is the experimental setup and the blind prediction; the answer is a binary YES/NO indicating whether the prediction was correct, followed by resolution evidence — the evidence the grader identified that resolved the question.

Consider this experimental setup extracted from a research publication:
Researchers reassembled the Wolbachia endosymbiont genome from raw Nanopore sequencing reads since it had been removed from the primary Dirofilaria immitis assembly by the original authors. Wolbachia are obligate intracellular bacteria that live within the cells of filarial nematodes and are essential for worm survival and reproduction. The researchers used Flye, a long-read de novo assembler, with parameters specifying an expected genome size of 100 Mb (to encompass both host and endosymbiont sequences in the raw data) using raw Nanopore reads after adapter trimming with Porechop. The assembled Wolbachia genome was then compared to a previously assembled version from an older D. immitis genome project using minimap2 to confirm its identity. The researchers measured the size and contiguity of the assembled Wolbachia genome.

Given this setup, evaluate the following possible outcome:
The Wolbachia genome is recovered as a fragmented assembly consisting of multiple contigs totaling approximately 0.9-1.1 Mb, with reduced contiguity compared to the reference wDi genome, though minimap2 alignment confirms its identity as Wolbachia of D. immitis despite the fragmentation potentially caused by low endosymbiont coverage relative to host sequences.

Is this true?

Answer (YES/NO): NO